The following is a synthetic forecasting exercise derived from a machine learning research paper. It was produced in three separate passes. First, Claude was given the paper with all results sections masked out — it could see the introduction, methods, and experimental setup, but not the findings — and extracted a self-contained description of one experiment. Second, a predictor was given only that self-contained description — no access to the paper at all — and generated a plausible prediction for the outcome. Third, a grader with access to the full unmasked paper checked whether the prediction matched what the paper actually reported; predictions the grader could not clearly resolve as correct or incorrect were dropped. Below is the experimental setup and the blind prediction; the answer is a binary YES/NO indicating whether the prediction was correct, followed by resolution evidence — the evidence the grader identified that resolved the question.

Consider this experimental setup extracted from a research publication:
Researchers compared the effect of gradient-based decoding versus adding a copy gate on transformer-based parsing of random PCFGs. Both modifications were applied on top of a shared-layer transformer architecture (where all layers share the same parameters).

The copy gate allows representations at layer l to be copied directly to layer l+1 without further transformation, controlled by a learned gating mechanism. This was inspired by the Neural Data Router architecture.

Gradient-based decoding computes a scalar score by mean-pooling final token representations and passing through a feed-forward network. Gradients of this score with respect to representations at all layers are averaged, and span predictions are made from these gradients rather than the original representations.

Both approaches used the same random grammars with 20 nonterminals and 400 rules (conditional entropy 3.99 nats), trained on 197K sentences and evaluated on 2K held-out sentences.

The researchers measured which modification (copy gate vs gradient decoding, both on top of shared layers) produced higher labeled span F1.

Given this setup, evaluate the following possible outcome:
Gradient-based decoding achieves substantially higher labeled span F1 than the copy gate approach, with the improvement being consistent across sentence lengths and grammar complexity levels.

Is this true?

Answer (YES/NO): NO